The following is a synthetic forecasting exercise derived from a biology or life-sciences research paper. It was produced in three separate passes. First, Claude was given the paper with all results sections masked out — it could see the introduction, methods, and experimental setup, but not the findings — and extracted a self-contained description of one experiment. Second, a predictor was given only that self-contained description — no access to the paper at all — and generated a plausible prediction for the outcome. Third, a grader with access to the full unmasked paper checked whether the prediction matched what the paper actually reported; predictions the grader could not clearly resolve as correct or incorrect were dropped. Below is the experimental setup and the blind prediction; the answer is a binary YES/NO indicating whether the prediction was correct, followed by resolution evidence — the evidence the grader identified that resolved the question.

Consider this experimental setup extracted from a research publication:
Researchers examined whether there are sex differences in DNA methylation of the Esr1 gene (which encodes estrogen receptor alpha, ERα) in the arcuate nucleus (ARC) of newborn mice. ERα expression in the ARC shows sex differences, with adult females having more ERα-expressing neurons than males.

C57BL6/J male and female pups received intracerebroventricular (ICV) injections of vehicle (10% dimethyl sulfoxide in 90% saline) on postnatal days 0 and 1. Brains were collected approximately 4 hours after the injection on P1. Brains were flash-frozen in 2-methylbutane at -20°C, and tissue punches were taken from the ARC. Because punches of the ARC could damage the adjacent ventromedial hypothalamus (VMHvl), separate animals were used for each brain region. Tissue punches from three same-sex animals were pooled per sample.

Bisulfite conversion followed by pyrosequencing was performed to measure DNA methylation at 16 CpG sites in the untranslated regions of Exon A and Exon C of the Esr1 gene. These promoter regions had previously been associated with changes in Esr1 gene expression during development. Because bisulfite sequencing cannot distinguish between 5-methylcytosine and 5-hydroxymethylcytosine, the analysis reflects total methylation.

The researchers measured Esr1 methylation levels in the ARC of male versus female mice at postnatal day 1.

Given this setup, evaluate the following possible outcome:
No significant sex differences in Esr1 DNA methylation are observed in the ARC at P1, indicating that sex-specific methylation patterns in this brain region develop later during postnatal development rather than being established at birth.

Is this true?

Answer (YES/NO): YES